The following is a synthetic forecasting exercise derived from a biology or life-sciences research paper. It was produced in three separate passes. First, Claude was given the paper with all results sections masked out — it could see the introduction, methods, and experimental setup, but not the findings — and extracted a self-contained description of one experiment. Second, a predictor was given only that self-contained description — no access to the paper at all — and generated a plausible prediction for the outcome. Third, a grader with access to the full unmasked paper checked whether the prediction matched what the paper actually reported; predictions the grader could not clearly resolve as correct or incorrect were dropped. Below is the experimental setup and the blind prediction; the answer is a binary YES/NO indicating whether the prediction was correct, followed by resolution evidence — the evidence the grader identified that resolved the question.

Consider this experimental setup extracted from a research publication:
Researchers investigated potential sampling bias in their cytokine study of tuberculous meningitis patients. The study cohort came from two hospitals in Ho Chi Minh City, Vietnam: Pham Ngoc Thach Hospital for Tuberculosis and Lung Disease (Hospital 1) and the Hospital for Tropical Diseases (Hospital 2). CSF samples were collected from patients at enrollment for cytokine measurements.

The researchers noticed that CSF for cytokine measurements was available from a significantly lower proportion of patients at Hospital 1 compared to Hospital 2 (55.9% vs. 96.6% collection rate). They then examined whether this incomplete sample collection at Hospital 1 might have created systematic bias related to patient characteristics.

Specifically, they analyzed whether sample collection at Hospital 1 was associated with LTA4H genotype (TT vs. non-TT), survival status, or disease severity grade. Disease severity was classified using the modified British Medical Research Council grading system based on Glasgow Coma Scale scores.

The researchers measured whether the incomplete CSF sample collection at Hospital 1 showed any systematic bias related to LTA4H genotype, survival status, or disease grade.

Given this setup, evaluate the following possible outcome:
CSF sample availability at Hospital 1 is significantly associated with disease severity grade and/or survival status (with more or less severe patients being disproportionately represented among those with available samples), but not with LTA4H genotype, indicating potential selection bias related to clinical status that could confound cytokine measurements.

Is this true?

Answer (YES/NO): NO